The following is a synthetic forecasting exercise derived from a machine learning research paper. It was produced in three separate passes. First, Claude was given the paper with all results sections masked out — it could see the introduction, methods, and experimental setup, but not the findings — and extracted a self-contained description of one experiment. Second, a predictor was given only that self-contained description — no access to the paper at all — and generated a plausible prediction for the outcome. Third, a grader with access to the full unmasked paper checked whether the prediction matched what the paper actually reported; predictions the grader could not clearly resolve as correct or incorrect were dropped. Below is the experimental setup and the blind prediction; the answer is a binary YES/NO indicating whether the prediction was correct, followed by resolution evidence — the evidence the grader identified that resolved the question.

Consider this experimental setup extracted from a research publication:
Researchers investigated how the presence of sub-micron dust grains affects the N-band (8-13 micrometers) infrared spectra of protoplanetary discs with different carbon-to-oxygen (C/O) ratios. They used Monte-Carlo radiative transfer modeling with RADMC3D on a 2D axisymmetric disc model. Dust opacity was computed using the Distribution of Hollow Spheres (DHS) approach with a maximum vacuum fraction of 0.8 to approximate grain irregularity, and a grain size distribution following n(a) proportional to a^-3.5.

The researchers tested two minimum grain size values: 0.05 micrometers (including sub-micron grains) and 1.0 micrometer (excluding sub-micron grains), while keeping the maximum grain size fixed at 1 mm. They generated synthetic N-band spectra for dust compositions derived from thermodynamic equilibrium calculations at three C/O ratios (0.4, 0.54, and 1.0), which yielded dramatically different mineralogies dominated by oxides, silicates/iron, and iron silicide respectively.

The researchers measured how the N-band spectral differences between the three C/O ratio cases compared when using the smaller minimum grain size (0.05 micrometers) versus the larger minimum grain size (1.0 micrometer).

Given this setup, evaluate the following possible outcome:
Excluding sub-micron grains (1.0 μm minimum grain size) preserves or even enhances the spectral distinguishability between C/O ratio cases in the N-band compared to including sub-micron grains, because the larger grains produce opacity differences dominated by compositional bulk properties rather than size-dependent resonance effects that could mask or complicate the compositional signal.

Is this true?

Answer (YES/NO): NO